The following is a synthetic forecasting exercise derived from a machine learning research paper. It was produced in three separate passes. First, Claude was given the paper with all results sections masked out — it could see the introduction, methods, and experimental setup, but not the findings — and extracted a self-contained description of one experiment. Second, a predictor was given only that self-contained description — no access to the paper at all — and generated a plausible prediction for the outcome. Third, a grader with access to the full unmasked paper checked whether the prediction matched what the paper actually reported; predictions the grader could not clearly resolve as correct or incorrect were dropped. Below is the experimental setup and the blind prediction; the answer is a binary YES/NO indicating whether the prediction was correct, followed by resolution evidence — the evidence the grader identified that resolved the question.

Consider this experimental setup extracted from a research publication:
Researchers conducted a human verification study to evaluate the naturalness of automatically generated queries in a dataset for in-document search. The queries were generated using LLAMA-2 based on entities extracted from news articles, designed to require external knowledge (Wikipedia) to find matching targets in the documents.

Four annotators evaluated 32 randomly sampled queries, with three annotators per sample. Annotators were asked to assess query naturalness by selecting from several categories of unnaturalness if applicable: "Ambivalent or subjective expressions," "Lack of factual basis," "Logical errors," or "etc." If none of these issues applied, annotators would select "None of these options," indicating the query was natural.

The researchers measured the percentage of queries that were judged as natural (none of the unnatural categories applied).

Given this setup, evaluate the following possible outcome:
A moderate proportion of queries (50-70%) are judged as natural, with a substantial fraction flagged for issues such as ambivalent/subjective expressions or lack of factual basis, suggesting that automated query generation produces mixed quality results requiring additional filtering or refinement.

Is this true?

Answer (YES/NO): NO